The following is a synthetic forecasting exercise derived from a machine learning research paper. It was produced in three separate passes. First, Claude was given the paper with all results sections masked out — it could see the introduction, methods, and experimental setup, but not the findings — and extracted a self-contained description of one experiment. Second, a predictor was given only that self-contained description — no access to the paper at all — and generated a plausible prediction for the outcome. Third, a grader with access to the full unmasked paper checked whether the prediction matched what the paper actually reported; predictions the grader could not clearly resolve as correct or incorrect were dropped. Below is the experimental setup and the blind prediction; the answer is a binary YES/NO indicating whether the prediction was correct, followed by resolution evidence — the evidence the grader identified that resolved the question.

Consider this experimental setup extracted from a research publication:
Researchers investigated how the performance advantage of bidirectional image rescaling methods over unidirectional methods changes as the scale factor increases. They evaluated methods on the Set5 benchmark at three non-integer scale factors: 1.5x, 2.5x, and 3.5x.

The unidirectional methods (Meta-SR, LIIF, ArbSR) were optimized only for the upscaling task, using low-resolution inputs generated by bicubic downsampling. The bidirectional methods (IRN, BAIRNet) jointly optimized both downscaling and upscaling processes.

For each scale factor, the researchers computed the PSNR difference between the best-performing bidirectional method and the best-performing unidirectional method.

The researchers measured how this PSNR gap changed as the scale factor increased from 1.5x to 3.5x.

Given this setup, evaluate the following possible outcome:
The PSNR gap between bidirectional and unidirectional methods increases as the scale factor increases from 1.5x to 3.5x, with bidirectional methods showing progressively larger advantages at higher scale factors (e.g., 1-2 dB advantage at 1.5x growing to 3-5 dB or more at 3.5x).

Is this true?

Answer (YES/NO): NO